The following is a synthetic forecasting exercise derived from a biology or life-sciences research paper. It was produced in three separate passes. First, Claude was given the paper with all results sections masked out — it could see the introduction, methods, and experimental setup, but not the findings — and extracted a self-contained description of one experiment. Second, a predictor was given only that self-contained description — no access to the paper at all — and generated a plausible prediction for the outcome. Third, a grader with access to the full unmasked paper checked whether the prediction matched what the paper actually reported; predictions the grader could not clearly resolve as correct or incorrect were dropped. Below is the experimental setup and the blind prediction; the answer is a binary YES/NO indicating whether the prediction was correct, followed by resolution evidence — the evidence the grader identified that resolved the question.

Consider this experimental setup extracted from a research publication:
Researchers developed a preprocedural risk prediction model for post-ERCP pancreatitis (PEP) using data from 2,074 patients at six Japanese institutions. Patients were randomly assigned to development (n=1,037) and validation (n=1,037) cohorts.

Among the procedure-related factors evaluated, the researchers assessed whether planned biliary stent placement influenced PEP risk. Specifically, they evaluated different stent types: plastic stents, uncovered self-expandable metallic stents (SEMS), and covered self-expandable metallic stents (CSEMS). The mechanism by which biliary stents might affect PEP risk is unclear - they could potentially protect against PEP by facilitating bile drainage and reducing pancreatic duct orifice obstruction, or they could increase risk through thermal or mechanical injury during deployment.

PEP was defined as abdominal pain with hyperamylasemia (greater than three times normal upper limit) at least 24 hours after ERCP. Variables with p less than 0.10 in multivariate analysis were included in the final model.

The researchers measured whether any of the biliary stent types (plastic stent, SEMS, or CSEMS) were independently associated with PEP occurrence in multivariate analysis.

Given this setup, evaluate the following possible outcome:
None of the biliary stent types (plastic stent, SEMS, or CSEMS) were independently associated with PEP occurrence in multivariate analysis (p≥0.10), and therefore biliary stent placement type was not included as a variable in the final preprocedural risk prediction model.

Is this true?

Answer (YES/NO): NO